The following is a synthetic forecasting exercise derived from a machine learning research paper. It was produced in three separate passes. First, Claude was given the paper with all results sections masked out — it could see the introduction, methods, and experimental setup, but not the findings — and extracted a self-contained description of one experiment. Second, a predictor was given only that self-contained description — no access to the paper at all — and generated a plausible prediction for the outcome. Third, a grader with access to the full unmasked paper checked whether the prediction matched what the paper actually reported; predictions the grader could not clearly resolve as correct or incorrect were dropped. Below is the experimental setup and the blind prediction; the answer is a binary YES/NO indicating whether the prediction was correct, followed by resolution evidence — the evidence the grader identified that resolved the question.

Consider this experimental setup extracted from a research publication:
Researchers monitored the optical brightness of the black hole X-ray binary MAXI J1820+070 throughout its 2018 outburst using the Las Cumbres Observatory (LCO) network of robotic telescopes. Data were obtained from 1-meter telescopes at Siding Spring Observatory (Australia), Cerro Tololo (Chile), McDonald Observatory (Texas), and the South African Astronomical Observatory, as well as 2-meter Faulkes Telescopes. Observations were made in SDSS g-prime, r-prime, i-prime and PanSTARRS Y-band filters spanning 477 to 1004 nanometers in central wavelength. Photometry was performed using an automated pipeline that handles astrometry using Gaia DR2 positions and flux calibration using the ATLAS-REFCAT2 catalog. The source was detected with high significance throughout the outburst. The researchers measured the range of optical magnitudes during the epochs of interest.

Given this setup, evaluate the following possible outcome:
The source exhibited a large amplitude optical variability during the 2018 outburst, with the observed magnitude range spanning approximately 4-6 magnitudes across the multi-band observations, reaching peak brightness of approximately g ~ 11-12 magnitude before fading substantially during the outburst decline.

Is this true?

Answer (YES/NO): NO